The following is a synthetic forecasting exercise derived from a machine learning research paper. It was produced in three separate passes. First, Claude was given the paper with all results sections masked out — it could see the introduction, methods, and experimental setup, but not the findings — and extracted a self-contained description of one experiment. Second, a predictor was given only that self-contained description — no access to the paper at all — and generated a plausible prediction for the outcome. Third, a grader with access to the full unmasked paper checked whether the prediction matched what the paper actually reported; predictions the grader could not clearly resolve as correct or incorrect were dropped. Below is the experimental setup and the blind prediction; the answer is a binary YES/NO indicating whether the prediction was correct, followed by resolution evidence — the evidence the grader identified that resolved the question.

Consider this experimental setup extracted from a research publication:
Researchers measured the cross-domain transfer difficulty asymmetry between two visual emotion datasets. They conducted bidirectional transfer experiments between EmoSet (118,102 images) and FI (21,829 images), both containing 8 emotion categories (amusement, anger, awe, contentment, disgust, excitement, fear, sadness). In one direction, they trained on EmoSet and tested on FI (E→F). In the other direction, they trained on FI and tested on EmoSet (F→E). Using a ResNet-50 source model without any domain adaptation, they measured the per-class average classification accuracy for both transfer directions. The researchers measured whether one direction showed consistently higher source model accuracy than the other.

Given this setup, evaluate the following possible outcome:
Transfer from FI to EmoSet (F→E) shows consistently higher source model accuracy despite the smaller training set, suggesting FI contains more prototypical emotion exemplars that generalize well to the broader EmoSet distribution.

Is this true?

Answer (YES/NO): NO